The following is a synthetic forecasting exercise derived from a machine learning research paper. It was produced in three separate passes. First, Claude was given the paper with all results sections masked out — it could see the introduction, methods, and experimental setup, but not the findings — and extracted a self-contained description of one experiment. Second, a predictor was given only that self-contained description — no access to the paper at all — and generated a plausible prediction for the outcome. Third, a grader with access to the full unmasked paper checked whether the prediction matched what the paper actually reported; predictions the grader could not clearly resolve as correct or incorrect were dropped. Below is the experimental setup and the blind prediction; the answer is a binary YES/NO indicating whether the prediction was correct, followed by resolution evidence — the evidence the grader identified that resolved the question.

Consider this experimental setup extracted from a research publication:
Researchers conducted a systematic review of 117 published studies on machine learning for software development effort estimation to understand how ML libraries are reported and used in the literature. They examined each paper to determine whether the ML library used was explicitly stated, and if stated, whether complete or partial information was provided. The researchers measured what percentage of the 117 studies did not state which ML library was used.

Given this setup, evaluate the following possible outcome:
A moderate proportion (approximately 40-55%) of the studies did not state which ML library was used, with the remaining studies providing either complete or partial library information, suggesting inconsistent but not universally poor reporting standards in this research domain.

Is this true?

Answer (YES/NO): YES